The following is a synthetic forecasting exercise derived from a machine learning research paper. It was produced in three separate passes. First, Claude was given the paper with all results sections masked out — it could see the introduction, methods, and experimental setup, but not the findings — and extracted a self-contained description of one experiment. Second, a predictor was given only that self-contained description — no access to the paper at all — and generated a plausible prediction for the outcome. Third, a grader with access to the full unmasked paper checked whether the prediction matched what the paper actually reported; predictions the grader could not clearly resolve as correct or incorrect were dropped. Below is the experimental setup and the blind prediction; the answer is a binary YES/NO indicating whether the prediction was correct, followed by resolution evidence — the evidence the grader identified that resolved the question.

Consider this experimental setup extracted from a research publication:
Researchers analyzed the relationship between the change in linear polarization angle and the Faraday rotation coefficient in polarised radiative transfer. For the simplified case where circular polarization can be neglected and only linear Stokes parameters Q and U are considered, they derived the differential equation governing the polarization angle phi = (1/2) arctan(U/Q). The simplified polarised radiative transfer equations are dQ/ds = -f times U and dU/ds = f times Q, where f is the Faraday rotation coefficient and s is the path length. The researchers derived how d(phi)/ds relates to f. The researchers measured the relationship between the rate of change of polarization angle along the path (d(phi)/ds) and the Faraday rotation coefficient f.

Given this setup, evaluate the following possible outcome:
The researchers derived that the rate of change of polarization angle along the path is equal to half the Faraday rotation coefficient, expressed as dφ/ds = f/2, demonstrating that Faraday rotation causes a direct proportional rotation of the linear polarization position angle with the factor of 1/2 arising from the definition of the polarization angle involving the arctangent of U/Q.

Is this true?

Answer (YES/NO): YES